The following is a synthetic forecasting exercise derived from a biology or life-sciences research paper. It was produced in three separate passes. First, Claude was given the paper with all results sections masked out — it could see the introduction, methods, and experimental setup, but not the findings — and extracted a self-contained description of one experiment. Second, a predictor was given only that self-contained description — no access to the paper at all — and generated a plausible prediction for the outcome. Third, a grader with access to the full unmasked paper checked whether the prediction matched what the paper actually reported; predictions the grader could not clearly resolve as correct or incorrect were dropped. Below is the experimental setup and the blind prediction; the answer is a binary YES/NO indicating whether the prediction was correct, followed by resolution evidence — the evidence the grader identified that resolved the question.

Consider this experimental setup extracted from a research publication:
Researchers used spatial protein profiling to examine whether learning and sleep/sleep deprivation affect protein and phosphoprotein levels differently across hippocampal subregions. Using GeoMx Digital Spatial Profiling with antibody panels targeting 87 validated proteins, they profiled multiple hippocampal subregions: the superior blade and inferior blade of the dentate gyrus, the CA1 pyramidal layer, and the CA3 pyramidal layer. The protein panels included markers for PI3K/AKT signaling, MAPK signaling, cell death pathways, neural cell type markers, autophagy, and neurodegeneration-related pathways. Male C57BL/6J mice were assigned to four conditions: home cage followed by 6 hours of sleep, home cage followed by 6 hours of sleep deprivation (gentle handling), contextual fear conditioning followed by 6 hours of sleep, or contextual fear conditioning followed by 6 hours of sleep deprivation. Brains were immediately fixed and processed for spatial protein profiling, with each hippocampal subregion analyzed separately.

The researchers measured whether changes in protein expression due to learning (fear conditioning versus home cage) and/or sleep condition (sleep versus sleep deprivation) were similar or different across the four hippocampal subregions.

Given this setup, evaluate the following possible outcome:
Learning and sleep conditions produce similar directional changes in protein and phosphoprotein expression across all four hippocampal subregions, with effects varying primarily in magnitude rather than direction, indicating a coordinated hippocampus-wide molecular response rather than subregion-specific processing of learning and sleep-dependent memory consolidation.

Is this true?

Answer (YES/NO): NO